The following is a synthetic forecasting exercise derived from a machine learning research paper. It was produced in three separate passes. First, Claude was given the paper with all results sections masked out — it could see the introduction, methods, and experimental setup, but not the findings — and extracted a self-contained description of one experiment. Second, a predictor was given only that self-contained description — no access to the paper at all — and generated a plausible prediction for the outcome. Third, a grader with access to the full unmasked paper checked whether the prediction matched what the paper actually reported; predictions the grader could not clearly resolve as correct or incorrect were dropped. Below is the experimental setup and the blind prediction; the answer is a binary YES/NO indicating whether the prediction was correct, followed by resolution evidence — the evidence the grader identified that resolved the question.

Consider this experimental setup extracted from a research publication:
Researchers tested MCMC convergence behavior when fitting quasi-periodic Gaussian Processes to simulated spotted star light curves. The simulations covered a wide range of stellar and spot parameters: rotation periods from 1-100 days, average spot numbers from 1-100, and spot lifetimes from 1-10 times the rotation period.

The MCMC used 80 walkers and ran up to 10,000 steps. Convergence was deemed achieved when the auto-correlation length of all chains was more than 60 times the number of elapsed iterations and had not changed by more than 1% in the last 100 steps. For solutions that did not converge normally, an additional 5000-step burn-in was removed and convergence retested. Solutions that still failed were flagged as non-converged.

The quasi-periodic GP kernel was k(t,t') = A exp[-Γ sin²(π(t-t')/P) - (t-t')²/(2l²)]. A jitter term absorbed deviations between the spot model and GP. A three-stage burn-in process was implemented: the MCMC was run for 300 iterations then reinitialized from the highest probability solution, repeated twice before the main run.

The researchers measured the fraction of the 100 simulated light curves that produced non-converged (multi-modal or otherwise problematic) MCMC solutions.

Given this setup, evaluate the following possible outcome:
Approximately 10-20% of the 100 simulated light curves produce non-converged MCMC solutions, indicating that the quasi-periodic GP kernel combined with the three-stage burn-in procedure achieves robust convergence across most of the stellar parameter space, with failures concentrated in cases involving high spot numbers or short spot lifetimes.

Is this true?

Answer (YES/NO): NO